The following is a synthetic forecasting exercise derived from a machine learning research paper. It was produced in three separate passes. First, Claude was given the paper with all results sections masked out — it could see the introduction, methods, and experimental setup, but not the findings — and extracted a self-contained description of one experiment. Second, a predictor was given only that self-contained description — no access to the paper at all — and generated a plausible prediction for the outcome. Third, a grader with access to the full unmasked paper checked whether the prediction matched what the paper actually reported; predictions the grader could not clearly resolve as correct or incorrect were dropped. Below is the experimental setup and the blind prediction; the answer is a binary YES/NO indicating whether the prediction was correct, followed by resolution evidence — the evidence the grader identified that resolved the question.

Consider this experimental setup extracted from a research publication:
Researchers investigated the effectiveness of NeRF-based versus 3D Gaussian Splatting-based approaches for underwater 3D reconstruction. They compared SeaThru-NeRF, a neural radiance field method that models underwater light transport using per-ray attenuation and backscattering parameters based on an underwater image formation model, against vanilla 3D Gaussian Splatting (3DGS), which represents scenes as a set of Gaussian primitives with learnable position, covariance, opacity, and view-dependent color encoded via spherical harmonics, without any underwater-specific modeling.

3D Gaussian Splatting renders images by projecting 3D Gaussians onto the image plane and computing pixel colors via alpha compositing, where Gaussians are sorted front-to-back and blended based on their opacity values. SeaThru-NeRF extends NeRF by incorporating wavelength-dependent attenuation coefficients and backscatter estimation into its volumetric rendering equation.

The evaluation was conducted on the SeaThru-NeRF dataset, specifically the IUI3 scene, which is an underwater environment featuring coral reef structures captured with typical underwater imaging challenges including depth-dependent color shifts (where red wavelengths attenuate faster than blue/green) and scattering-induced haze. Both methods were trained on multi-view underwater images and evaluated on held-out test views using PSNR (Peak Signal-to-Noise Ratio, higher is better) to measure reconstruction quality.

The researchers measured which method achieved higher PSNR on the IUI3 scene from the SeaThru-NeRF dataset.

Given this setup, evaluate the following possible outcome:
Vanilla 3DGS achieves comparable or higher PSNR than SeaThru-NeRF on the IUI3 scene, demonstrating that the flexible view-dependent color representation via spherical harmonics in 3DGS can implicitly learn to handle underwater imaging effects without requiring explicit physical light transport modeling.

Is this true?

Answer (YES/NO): YES